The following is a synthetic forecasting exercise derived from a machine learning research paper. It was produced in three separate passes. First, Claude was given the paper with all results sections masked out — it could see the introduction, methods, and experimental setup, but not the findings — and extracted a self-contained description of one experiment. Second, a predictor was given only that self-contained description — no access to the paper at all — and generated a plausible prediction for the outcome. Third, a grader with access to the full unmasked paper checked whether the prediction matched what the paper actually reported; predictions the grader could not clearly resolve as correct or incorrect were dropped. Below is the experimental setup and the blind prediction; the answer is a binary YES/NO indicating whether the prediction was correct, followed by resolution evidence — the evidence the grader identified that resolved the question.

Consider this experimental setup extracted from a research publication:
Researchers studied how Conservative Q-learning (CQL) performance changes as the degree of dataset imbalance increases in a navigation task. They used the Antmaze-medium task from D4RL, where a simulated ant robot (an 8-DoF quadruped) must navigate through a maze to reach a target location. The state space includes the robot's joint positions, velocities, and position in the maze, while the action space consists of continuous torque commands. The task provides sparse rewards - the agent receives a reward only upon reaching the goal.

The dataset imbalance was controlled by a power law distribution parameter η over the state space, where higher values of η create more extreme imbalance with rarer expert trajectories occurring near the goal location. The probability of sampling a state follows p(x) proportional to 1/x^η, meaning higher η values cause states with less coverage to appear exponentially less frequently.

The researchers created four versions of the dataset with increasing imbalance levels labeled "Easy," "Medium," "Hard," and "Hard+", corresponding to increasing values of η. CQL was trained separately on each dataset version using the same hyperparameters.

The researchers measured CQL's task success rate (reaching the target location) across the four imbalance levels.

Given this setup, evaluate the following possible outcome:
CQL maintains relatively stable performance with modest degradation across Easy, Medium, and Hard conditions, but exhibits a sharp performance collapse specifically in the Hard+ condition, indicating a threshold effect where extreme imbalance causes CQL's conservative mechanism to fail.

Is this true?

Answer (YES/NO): NO